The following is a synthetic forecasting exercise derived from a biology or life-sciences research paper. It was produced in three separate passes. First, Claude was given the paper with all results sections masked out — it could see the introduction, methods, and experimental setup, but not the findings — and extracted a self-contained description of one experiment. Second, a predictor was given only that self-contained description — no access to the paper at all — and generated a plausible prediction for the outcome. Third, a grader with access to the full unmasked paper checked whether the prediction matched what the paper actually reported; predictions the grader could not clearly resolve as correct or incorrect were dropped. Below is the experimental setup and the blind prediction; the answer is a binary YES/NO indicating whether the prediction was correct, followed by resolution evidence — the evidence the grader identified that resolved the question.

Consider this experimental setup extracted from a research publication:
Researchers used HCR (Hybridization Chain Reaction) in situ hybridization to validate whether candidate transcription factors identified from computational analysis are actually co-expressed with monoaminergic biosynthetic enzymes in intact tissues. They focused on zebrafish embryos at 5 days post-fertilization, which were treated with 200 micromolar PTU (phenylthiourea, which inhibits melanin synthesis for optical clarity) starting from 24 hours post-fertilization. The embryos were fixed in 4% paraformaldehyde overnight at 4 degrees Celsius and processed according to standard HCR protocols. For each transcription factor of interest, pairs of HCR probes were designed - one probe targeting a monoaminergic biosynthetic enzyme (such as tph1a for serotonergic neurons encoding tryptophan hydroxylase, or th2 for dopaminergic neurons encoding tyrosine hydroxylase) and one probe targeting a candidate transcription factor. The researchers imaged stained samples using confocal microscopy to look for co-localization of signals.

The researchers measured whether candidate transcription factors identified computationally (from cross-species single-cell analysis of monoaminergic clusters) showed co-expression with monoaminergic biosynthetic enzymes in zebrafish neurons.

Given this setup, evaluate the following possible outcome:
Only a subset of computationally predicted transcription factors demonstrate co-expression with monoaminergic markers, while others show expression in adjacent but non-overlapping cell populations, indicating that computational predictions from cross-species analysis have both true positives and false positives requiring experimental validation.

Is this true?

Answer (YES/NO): NO